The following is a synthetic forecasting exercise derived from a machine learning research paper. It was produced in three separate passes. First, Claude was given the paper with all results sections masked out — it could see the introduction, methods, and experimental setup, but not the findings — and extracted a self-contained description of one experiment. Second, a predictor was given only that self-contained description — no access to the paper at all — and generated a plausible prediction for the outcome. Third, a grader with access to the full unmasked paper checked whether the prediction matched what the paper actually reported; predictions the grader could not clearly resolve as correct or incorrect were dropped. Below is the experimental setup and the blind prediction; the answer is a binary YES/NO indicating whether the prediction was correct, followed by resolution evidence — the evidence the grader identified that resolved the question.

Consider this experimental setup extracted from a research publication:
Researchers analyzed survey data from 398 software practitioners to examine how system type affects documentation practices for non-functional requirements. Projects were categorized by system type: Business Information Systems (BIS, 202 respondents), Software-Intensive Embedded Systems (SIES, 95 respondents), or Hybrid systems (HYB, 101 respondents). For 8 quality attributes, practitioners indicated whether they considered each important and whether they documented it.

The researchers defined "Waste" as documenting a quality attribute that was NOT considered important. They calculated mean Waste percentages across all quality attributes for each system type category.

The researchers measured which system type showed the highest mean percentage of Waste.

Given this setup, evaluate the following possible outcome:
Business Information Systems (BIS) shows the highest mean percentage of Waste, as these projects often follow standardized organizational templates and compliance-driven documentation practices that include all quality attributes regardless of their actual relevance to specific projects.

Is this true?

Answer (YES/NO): NO